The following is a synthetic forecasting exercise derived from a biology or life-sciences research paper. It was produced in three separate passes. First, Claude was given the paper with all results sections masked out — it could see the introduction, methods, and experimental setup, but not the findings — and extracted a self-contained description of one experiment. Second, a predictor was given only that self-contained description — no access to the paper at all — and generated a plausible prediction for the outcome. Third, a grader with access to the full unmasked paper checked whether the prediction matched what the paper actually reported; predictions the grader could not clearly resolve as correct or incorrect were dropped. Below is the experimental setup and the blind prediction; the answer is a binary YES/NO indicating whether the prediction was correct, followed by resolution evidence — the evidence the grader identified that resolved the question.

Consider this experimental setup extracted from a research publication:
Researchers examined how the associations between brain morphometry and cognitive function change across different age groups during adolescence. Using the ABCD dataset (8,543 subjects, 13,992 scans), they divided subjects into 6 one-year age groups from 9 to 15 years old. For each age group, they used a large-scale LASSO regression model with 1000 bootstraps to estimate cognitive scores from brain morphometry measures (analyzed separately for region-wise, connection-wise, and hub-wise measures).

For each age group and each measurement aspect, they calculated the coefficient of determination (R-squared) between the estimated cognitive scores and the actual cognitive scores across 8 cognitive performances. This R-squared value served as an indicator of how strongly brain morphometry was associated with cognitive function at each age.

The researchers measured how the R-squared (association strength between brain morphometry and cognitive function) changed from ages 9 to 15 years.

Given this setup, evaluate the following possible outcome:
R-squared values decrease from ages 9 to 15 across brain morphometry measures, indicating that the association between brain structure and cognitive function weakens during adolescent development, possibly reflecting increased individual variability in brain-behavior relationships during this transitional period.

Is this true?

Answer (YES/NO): NO